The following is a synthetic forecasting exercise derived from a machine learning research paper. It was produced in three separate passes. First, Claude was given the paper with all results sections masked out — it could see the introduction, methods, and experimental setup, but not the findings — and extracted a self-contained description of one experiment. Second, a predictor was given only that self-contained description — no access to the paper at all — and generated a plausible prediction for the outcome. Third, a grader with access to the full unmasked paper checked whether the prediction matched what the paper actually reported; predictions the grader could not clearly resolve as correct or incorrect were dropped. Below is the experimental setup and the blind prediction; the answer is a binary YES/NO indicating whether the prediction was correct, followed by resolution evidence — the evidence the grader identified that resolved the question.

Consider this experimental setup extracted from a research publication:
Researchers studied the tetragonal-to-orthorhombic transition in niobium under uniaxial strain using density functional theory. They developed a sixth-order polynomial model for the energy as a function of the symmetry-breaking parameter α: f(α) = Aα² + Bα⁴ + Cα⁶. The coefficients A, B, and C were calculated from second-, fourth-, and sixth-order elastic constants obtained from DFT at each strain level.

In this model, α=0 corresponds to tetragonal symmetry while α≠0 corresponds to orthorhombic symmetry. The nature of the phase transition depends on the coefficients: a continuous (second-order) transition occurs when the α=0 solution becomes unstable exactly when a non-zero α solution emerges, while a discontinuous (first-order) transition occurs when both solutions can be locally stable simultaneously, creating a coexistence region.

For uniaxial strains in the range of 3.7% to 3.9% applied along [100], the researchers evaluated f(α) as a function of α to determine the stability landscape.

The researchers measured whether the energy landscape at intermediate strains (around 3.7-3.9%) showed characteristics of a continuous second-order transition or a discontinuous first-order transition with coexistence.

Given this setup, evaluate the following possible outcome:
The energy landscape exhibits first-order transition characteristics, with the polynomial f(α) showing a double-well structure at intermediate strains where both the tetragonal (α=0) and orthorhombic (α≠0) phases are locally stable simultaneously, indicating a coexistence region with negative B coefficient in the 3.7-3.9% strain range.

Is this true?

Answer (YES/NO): YES